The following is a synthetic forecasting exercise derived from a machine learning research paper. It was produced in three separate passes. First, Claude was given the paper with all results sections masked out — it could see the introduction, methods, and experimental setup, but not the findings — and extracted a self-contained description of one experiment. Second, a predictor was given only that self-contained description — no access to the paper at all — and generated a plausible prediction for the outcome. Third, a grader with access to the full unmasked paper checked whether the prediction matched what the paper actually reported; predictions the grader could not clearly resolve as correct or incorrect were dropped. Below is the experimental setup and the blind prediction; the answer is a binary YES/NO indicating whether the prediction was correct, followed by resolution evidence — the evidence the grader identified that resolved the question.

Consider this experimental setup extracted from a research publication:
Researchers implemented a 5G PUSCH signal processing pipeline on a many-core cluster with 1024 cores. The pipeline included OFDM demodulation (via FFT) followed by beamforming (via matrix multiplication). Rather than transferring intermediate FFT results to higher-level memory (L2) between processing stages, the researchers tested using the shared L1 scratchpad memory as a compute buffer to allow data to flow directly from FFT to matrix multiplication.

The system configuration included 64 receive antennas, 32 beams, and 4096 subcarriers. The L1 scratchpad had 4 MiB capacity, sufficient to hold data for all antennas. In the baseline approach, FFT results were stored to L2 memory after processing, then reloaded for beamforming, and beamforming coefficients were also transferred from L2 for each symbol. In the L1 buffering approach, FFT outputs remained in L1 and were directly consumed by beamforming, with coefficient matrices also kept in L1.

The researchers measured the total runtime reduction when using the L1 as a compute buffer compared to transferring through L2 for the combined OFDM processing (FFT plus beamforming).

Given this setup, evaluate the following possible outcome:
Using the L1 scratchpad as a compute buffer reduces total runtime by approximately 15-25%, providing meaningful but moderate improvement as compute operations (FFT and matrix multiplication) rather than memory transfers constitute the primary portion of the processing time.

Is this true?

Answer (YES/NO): NO